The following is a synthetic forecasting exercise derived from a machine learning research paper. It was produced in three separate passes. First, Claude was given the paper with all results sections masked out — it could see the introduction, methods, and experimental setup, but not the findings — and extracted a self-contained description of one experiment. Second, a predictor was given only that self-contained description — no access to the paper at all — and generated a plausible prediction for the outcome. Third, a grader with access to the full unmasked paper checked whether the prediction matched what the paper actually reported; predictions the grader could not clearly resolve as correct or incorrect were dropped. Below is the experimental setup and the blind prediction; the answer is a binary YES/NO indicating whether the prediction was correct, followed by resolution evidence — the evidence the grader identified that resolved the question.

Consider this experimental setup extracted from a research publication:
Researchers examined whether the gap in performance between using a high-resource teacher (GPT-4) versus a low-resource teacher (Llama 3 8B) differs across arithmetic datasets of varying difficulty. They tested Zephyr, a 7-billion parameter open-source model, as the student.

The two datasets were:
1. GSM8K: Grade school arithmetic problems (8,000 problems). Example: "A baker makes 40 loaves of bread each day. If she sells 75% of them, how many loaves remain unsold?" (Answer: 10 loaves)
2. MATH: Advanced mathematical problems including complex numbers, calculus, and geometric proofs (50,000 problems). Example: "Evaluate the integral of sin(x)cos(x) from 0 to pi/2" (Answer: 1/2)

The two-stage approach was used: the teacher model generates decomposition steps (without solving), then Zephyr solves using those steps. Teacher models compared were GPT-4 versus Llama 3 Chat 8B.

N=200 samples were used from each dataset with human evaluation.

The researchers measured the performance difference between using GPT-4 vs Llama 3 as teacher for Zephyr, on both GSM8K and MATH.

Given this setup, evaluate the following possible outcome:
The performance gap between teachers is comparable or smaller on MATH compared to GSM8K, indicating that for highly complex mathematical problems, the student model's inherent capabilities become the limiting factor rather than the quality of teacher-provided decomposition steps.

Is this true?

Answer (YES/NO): YES